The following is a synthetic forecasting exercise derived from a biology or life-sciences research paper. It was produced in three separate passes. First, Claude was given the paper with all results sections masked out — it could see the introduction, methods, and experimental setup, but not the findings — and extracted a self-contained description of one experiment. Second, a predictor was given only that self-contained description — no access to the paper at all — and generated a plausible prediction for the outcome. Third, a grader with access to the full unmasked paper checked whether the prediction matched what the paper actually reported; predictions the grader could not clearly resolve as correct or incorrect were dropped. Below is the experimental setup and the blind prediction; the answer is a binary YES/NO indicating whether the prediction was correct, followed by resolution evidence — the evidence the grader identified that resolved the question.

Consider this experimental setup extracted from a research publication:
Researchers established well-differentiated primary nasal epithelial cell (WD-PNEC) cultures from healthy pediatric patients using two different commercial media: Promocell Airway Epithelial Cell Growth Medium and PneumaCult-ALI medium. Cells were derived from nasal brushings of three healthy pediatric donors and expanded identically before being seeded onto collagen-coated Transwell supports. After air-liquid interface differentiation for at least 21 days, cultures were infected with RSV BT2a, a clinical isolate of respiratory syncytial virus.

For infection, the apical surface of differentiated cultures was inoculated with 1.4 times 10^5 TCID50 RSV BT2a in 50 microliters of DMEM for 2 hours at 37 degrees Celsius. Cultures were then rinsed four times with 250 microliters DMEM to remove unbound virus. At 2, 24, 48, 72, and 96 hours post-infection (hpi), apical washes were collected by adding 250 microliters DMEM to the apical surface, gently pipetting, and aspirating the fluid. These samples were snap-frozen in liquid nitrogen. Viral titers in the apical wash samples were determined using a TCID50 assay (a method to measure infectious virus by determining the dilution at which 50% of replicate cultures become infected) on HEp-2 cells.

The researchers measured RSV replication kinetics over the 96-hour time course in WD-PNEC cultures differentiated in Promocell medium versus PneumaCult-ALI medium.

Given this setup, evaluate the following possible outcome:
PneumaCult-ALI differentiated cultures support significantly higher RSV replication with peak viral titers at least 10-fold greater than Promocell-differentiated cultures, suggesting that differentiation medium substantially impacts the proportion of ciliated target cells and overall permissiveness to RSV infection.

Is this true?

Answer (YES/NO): NO